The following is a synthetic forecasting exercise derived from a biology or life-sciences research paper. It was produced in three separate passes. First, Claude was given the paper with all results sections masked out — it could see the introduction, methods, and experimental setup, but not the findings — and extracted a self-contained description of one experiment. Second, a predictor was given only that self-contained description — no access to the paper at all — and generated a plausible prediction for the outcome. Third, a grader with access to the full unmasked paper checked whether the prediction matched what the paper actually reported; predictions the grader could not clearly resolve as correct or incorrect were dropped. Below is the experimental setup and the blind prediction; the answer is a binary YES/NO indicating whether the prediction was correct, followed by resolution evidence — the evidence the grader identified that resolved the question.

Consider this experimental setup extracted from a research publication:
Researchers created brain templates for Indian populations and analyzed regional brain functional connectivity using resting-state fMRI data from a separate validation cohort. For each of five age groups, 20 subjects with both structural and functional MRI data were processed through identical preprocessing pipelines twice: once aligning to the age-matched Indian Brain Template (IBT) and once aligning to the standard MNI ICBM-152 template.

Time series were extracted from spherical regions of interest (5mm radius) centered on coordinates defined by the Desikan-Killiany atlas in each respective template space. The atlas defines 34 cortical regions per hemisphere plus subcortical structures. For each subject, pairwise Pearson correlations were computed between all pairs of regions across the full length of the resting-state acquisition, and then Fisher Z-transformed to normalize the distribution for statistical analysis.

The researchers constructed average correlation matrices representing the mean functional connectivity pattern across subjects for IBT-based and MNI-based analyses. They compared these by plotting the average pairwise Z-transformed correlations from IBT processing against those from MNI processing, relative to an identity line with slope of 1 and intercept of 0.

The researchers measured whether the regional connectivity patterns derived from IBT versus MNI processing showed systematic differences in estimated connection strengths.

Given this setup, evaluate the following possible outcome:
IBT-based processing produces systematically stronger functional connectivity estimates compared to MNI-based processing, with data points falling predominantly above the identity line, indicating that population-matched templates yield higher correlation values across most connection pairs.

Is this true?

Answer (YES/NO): YES